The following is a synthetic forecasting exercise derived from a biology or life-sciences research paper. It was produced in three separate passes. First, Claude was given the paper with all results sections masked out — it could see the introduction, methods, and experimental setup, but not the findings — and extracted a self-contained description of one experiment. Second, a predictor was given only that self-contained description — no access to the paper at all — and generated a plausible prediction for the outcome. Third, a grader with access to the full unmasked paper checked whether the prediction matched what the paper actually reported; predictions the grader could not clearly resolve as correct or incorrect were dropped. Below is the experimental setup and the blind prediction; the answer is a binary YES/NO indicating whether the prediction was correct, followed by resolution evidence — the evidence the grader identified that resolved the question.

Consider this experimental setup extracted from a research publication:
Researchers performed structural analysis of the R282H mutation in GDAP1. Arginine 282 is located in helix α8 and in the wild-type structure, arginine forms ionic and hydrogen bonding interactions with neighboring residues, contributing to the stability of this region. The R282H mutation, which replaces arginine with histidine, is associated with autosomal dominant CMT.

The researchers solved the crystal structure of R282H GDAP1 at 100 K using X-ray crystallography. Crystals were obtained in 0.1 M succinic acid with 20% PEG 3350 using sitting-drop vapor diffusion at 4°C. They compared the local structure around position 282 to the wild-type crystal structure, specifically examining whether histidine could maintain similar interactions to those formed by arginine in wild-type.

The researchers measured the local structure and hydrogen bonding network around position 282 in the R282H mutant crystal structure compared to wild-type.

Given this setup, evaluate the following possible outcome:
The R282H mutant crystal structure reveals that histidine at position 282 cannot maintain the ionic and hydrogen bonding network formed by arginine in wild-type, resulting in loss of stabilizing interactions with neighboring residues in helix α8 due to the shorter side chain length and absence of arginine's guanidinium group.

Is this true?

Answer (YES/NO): NO